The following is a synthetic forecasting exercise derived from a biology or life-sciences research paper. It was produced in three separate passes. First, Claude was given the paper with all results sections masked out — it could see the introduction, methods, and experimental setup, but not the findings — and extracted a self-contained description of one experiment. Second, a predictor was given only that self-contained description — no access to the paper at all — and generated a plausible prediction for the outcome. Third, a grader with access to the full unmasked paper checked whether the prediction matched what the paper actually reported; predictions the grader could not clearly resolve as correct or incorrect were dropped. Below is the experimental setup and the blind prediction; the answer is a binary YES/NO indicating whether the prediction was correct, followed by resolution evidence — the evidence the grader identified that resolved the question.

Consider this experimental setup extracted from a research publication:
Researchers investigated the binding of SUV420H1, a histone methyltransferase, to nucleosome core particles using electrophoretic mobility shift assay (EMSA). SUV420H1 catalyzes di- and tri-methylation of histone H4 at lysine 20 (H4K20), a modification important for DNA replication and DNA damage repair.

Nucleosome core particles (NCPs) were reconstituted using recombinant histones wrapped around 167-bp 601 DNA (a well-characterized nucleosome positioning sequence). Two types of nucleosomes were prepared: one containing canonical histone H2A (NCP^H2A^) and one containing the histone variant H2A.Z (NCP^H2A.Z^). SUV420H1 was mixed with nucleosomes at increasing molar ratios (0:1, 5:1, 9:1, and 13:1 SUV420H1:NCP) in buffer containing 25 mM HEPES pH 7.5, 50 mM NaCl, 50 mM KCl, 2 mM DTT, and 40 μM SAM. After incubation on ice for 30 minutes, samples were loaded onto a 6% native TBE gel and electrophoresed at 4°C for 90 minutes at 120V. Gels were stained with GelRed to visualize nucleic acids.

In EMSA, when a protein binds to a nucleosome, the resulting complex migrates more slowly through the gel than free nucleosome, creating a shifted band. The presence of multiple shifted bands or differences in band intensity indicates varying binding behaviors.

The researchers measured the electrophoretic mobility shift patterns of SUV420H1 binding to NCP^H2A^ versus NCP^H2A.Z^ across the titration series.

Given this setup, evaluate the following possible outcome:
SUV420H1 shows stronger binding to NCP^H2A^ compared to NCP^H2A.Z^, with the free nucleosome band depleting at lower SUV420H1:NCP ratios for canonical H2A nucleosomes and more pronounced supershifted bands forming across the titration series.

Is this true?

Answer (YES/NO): NO